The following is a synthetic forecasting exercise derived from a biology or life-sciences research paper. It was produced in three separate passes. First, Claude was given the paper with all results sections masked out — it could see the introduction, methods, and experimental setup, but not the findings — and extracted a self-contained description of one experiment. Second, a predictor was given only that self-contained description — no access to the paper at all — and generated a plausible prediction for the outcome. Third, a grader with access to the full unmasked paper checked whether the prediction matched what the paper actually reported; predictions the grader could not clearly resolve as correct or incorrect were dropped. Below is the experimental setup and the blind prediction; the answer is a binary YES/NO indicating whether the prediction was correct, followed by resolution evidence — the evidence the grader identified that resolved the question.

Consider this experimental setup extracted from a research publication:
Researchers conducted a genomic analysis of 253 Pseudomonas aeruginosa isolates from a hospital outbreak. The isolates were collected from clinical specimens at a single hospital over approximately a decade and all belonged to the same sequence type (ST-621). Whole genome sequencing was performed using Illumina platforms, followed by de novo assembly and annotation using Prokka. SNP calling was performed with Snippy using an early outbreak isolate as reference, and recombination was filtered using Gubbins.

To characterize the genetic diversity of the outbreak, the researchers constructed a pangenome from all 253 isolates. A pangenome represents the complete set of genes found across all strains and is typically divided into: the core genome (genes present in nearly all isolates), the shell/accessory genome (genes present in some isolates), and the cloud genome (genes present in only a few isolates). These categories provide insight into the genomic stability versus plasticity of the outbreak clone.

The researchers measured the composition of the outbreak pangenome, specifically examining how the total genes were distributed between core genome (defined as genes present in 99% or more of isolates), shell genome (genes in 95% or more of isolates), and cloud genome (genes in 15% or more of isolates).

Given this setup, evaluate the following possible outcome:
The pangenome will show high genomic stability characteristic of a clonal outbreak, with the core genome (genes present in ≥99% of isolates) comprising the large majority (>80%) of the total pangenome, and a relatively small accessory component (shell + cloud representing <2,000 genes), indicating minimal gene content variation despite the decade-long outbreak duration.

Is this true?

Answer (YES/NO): NO